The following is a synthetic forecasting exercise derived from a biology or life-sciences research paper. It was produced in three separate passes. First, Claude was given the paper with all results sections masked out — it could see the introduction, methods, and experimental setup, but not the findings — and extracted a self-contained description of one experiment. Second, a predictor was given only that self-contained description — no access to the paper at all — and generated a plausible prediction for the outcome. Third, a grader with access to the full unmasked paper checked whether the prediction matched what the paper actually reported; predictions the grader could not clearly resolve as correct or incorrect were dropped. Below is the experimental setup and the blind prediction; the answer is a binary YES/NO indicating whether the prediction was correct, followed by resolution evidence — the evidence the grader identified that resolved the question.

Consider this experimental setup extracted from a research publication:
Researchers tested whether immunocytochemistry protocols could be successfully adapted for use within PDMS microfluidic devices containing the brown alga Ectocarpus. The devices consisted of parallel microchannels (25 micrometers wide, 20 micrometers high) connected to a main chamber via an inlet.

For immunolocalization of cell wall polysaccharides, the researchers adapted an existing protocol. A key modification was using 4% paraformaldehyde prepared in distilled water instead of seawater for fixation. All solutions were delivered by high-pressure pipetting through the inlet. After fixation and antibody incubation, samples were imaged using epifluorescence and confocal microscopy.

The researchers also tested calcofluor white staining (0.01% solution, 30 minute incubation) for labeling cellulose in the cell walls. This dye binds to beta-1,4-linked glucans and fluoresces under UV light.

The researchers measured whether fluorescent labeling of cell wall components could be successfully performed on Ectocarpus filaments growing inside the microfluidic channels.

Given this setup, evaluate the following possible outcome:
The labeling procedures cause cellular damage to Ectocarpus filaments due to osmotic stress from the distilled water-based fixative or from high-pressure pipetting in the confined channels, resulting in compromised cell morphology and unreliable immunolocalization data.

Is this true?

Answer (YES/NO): NO